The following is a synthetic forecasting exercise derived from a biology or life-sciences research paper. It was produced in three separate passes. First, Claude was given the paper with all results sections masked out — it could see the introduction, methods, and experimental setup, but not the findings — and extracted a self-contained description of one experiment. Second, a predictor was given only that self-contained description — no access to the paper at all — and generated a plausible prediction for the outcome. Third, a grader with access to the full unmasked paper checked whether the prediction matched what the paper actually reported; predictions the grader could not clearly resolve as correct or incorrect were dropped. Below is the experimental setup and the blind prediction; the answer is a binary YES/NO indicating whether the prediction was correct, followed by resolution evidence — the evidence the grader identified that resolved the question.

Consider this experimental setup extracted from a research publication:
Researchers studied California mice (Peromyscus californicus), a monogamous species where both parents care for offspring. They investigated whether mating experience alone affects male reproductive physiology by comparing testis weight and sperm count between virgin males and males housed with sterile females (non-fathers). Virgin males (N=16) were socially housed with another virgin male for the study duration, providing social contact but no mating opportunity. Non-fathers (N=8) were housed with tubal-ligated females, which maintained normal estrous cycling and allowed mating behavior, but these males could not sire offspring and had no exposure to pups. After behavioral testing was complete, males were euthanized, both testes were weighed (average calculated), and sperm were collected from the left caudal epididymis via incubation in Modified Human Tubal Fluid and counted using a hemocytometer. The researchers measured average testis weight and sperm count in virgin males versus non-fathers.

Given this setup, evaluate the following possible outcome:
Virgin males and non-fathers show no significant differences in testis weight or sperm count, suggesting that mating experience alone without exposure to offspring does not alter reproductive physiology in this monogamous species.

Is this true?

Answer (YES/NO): NO